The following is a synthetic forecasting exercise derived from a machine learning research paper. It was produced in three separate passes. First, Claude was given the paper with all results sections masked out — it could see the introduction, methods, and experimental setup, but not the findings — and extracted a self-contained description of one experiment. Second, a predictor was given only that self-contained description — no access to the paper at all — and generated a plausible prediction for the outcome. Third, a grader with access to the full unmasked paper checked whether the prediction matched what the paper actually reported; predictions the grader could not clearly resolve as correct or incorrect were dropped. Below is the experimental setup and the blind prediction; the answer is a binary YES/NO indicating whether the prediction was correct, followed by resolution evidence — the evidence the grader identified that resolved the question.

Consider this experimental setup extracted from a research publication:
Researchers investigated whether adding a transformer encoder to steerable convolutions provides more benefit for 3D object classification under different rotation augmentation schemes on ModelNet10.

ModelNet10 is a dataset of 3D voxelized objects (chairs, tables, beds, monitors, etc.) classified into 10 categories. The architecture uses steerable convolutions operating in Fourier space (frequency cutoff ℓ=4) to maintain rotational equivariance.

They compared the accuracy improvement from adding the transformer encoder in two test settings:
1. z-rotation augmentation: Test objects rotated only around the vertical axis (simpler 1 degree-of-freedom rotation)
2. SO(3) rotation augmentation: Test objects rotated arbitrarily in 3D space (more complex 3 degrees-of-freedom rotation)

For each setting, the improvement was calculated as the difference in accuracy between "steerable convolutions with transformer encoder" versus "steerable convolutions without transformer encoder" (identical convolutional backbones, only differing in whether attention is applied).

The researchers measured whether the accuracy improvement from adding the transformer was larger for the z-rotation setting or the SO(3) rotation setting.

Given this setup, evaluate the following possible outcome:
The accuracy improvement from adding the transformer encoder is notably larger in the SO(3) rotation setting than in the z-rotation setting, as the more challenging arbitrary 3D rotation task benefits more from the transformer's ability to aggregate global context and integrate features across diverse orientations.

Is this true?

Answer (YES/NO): NO